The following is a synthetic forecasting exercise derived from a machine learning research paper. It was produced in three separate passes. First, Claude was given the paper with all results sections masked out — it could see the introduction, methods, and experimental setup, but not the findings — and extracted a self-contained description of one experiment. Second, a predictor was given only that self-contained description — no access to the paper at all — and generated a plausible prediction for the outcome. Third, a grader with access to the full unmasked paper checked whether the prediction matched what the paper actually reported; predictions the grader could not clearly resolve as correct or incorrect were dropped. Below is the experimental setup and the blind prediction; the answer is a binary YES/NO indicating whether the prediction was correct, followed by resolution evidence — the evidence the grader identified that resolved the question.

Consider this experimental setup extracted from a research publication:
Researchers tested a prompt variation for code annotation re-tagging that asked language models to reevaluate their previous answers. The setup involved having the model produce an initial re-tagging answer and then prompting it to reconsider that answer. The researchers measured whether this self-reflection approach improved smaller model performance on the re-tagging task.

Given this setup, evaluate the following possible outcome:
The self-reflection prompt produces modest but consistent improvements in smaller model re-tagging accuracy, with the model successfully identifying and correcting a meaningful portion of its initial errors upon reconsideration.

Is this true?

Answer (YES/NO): NO